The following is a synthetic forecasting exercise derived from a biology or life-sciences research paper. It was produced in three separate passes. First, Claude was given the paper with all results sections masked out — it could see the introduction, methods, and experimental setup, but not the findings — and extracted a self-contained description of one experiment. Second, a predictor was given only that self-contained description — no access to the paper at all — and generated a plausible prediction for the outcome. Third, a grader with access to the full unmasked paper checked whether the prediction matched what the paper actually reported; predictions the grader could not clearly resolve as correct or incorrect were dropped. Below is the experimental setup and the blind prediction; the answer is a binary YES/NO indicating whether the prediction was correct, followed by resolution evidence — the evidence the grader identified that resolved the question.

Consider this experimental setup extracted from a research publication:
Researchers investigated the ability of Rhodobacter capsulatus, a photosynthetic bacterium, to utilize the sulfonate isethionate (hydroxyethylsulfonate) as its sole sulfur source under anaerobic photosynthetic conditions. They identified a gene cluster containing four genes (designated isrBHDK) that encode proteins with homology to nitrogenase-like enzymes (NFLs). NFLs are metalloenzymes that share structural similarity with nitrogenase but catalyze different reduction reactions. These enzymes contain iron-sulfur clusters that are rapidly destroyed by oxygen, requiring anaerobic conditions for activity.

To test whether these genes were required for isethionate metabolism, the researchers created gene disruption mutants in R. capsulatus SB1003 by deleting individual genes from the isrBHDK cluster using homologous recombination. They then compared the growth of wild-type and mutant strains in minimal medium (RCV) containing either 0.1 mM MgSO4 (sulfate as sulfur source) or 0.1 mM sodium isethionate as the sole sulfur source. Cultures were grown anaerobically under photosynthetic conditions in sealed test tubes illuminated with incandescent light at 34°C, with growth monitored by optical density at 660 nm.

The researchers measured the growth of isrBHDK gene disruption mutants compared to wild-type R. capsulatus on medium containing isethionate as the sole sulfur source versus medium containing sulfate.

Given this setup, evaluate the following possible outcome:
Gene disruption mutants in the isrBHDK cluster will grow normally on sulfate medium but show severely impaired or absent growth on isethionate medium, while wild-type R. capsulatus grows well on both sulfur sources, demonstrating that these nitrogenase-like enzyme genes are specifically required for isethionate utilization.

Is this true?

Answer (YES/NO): YES